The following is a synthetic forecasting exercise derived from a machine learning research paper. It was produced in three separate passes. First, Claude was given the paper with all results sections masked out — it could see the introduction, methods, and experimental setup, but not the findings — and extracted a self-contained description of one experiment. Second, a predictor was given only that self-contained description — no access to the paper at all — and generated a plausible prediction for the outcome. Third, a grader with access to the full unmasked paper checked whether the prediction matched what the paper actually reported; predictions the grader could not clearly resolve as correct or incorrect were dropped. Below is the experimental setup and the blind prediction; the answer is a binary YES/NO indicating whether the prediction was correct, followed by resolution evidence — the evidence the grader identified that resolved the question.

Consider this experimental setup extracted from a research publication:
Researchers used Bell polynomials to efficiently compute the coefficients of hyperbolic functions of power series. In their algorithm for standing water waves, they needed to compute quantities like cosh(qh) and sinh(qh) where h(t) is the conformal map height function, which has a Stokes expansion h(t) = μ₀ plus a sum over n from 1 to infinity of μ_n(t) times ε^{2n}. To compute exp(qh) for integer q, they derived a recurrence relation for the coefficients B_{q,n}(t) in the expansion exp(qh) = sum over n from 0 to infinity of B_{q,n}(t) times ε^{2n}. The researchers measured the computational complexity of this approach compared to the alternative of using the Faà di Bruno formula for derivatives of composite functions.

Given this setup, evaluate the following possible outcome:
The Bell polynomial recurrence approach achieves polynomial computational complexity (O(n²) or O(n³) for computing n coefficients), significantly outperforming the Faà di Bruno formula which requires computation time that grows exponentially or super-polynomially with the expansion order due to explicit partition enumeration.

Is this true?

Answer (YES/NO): YES